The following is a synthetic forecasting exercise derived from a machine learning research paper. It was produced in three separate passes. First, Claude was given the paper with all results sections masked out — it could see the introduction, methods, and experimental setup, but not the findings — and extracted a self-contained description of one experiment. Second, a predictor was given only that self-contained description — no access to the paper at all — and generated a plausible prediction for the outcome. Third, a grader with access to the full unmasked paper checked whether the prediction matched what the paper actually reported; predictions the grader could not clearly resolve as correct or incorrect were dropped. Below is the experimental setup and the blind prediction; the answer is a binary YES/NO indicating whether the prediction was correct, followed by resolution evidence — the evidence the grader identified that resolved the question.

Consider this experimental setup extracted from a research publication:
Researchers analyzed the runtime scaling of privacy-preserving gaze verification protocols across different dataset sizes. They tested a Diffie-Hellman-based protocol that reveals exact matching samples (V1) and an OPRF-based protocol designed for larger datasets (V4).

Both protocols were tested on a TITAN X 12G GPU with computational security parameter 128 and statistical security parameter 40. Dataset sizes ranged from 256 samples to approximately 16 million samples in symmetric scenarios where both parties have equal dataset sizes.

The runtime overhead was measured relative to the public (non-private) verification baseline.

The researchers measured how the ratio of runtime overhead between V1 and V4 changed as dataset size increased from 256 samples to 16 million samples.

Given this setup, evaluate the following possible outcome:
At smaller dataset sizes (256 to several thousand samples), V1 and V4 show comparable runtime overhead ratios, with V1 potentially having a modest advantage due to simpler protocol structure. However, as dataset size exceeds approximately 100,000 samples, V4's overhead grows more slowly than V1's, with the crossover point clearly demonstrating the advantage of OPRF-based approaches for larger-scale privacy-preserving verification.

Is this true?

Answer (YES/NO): NO